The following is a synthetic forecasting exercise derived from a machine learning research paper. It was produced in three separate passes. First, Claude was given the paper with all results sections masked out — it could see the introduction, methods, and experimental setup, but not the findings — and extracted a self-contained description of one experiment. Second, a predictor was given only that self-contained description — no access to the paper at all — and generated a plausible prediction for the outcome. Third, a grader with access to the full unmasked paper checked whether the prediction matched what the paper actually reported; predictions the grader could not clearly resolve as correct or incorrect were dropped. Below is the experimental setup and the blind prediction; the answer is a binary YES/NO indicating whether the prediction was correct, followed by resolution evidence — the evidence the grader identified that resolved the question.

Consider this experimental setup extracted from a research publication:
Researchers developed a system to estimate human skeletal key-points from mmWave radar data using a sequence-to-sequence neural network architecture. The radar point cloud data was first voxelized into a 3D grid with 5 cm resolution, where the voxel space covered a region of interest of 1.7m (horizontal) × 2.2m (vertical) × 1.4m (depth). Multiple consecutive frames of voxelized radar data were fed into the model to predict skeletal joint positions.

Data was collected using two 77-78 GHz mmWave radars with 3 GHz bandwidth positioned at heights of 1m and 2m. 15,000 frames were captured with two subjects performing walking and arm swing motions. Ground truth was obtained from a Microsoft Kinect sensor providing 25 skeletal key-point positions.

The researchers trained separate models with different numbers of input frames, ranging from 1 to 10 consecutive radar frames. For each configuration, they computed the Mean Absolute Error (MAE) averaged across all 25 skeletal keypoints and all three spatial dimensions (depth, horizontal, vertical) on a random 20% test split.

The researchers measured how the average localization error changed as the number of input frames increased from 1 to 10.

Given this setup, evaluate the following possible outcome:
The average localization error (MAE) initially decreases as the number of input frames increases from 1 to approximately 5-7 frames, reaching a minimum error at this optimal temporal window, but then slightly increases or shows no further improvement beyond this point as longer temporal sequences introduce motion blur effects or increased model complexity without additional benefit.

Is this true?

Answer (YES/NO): NO